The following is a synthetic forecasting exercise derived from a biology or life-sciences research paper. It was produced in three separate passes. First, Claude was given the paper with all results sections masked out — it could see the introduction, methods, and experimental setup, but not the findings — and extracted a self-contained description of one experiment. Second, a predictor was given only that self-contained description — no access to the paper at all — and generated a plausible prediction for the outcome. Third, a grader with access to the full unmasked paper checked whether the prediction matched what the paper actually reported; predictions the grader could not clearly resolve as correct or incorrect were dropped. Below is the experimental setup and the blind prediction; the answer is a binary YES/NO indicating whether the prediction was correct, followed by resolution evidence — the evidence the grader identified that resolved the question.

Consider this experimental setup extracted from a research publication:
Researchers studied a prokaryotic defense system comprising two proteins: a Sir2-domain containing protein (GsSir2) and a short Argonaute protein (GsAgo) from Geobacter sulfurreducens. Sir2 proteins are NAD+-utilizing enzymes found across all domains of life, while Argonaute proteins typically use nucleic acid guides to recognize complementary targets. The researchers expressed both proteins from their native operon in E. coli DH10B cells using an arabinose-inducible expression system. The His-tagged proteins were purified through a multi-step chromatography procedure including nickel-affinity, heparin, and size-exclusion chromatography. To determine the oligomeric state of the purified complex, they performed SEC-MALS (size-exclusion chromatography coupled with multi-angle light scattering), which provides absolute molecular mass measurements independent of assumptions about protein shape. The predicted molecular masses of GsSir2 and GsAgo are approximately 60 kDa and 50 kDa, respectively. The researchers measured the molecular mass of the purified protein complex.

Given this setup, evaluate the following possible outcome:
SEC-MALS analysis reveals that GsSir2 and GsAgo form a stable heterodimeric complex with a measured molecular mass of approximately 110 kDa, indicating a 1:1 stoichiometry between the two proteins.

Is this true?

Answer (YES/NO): NO